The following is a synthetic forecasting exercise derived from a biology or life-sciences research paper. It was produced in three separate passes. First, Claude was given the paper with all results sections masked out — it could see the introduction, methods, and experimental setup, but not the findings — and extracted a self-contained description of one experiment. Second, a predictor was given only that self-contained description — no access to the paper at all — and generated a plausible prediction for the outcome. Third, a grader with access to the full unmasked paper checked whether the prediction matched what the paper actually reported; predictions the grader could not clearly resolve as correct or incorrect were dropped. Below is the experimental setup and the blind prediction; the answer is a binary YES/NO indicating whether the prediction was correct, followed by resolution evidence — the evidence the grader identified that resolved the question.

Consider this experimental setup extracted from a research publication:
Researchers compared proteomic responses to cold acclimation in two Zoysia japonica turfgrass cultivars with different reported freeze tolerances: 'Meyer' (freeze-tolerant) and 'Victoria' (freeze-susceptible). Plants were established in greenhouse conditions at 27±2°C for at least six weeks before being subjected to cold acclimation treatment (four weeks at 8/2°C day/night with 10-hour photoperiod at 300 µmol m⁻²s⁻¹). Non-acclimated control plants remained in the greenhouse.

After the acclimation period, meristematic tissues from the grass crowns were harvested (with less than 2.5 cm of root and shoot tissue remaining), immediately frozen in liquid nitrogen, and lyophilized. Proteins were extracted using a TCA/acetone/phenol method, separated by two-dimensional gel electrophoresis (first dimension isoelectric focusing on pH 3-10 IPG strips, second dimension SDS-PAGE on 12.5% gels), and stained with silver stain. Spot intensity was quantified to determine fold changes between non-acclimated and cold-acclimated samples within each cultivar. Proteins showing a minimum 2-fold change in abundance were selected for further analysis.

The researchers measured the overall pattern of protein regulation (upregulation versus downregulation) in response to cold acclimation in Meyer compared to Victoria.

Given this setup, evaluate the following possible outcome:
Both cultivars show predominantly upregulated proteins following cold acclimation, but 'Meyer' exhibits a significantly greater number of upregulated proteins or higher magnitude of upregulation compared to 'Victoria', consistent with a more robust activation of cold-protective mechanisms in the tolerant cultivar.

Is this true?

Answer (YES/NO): NO